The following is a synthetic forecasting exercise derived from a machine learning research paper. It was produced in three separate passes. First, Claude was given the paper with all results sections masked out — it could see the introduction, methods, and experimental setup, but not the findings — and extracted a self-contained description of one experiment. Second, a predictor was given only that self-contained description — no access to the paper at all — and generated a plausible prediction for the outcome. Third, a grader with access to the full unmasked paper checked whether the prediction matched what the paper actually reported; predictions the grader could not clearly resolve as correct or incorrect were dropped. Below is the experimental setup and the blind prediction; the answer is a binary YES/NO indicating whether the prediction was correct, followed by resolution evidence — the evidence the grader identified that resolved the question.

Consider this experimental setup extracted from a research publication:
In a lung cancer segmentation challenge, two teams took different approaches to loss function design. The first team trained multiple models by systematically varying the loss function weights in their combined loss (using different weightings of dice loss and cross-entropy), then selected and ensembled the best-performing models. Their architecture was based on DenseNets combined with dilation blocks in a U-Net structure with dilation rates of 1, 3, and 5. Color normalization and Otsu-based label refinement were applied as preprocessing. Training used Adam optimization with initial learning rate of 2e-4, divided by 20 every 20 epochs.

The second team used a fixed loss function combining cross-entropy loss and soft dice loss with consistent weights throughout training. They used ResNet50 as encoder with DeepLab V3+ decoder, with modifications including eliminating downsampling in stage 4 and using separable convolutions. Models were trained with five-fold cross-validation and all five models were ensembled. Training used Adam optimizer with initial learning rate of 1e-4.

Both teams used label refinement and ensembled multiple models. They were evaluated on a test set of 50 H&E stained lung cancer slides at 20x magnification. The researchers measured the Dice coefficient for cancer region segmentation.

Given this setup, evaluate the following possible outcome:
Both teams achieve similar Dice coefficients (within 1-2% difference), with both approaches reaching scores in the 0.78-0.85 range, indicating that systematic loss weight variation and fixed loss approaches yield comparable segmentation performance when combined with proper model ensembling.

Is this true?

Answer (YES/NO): YES